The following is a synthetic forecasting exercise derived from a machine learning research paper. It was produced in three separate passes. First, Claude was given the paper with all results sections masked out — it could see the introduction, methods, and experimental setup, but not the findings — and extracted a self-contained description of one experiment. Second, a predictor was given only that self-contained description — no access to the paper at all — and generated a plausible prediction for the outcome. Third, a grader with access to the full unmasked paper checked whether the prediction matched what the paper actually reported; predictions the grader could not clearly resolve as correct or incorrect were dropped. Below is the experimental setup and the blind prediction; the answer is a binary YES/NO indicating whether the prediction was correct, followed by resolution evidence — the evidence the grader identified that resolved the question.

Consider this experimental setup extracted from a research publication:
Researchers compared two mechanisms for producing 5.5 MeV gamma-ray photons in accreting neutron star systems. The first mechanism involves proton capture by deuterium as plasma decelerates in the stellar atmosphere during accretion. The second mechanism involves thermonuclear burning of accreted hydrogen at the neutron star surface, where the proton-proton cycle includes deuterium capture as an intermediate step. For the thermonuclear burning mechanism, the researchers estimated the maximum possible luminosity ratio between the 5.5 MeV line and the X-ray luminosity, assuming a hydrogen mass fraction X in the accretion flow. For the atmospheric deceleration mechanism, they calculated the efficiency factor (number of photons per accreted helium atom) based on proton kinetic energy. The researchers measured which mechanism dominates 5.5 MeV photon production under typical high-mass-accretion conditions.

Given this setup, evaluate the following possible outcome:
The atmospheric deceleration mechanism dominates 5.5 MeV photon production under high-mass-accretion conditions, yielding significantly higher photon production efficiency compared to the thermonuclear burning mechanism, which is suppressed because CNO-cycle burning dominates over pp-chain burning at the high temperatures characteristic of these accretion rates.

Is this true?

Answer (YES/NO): NO